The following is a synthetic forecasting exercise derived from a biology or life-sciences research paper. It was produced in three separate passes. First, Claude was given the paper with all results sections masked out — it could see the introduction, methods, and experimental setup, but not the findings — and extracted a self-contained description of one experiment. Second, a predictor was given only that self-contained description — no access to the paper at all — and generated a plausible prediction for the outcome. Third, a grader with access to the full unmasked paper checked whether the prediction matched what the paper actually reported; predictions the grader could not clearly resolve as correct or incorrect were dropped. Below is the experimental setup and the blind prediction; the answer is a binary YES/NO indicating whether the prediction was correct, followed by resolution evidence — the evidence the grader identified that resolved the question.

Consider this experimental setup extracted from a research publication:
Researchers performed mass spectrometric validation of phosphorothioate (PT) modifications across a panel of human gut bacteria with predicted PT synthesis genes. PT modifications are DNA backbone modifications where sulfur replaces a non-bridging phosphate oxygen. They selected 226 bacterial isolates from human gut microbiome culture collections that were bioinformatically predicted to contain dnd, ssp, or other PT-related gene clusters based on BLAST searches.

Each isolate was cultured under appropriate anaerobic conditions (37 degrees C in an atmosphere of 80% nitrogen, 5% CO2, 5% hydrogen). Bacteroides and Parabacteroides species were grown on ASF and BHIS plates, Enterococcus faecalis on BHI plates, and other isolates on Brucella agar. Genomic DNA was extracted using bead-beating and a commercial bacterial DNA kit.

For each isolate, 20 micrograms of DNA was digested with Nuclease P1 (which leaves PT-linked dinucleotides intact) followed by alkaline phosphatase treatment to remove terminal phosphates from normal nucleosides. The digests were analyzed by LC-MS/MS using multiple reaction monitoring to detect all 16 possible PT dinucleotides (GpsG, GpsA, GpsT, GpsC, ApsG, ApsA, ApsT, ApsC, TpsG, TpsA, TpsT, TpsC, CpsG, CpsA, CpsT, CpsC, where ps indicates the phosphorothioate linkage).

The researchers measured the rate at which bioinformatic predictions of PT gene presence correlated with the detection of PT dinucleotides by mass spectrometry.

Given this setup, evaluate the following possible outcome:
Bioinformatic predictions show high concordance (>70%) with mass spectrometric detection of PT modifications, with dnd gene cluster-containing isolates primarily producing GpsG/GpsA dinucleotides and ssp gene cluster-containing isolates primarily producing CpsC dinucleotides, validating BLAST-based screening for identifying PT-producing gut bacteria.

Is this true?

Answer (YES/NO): NO